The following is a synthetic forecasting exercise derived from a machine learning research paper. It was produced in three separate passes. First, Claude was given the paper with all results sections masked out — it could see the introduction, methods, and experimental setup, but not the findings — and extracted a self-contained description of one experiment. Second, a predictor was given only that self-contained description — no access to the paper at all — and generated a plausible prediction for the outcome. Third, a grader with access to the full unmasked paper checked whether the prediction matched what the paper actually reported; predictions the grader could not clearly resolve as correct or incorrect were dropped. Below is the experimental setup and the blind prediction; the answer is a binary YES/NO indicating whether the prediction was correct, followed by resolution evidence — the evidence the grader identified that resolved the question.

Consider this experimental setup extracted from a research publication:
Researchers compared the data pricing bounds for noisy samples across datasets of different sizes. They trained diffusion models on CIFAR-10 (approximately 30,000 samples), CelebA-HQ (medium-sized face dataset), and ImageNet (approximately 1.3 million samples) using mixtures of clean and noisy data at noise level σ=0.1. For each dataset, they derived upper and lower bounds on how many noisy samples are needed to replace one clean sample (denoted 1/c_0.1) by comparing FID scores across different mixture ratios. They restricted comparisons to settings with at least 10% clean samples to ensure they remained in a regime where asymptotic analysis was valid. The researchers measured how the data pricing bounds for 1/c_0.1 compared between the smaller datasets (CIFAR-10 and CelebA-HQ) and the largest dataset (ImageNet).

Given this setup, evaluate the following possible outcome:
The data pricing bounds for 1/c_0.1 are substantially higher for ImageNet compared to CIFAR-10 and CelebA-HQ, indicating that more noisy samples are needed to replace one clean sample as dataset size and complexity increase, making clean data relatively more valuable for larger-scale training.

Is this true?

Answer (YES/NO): NO